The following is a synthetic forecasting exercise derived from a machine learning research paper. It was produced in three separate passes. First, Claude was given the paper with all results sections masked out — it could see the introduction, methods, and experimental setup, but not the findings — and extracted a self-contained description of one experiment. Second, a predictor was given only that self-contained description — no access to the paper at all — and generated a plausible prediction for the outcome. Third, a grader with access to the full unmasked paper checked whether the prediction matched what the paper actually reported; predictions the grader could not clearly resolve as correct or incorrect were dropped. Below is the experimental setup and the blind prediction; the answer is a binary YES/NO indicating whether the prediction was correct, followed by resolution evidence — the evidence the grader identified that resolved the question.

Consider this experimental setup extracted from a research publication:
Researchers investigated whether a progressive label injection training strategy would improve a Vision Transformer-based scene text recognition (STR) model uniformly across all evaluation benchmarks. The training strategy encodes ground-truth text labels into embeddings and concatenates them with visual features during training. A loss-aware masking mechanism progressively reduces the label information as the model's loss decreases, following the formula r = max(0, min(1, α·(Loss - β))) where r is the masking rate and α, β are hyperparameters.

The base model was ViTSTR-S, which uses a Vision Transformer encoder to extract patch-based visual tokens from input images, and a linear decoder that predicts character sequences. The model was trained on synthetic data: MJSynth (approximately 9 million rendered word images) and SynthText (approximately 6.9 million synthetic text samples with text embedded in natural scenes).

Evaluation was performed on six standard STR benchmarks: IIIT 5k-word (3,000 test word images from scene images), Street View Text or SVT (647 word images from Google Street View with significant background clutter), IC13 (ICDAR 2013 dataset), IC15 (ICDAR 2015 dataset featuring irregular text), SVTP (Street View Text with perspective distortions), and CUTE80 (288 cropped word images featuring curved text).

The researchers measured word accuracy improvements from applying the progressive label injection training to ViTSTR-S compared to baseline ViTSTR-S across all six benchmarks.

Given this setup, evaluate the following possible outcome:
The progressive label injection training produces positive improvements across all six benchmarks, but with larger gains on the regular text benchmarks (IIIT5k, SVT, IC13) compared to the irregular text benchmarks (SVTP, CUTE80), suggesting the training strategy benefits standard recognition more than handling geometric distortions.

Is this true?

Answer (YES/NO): NO